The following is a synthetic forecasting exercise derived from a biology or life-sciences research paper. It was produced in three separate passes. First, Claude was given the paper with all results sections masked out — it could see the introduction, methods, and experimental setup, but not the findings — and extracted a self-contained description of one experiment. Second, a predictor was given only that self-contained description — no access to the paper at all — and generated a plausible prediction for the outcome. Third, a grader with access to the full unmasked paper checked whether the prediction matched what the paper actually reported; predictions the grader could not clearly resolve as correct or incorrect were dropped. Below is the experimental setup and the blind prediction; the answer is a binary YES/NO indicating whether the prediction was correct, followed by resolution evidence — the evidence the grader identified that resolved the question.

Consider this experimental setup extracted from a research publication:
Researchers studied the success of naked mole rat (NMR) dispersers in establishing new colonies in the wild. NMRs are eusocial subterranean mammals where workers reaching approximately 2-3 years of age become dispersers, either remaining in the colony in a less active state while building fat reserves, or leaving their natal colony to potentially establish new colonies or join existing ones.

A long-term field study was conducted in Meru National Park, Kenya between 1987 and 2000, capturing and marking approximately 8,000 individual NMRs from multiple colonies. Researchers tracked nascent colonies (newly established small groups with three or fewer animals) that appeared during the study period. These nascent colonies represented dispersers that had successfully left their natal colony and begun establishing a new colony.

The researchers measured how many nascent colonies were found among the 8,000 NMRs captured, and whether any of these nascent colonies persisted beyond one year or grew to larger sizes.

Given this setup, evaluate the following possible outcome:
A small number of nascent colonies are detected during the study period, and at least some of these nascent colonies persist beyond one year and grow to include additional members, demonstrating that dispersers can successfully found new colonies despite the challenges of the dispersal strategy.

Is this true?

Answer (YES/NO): NO